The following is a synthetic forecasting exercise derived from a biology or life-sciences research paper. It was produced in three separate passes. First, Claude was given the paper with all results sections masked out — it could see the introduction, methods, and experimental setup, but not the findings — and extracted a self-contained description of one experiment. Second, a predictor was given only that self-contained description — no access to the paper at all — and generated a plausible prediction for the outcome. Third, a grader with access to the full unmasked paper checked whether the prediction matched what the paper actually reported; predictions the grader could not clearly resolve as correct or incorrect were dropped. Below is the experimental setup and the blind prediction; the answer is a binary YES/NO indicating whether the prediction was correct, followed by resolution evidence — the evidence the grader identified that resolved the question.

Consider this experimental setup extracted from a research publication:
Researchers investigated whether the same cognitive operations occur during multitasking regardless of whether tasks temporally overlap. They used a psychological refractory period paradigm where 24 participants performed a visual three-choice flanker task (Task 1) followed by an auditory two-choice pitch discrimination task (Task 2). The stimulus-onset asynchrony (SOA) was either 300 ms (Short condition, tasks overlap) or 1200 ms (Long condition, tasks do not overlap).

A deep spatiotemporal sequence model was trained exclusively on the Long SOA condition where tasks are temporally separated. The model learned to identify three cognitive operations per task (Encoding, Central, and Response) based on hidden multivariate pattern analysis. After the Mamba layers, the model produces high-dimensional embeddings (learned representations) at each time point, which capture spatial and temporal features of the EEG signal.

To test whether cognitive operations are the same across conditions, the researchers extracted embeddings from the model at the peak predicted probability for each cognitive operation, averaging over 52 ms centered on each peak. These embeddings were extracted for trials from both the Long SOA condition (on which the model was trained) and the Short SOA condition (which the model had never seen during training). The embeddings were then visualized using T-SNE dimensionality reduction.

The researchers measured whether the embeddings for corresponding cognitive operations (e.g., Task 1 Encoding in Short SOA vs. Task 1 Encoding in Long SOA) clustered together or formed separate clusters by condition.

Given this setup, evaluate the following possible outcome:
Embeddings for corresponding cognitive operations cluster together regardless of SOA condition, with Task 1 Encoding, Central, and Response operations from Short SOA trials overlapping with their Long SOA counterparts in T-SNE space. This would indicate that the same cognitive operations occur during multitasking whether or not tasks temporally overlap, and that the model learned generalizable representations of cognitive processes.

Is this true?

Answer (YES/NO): YES